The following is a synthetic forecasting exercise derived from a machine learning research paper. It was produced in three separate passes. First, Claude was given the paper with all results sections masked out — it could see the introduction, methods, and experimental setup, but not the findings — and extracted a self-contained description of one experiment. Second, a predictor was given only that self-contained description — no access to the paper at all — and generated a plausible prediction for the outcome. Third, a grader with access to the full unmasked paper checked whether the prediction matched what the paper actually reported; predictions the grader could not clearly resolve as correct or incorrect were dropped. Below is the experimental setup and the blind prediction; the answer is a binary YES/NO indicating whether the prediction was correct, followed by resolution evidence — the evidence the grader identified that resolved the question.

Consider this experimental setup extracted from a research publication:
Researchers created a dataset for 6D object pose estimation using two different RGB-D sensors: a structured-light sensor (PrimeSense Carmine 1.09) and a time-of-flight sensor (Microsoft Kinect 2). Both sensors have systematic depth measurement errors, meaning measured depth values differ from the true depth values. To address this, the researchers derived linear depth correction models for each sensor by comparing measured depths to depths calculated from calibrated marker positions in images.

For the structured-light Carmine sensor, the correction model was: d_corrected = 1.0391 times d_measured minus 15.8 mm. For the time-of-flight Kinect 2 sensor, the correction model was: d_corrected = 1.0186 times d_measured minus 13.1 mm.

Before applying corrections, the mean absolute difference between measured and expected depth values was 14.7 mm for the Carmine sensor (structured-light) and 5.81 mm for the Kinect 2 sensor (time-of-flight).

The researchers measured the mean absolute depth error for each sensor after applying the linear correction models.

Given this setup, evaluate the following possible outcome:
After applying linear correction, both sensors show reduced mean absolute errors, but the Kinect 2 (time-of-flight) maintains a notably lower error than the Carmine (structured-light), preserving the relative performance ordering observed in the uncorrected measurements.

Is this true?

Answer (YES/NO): NO